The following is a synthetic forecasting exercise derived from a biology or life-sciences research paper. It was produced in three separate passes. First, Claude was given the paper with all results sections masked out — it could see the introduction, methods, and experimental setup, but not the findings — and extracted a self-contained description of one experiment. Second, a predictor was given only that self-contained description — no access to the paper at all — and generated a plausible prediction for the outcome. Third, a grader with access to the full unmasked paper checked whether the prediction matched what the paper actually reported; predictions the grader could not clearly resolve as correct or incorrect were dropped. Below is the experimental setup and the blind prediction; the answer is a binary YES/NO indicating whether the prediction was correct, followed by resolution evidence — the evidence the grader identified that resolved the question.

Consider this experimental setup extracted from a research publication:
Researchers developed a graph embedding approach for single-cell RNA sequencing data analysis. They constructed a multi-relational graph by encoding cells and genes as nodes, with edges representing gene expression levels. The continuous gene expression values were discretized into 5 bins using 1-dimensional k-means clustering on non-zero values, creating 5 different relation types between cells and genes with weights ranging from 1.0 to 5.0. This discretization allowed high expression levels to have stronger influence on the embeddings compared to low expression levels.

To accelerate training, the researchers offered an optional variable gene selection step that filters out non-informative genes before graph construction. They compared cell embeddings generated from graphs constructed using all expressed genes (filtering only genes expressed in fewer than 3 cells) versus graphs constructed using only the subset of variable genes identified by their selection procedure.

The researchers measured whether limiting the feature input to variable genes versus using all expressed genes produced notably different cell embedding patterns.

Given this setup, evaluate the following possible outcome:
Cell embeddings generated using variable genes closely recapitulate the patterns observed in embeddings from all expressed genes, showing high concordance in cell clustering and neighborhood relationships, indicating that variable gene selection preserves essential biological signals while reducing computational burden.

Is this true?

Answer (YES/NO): YES